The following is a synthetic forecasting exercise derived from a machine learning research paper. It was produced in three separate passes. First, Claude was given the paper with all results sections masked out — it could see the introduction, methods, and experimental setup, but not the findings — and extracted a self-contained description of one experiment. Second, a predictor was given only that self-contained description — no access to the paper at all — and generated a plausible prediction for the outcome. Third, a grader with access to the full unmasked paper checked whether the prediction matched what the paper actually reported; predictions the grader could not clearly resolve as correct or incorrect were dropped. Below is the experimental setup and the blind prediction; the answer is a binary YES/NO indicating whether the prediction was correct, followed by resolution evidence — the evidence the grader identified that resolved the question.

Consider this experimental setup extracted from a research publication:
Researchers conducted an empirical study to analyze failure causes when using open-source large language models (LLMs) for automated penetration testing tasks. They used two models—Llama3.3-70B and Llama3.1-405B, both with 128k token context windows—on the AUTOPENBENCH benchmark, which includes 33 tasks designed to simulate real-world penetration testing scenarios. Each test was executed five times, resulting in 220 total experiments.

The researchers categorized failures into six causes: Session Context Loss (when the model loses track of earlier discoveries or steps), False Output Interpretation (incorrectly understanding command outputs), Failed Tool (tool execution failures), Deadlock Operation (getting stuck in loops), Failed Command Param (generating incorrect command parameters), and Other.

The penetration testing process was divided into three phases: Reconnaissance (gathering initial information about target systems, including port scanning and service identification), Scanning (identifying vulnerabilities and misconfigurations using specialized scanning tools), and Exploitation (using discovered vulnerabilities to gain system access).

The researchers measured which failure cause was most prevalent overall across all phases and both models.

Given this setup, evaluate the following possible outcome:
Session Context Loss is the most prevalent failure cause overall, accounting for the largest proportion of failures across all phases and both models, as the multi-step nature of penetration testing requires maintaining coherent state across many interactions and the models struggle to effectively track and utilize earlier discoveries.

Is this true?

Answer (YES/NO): YES